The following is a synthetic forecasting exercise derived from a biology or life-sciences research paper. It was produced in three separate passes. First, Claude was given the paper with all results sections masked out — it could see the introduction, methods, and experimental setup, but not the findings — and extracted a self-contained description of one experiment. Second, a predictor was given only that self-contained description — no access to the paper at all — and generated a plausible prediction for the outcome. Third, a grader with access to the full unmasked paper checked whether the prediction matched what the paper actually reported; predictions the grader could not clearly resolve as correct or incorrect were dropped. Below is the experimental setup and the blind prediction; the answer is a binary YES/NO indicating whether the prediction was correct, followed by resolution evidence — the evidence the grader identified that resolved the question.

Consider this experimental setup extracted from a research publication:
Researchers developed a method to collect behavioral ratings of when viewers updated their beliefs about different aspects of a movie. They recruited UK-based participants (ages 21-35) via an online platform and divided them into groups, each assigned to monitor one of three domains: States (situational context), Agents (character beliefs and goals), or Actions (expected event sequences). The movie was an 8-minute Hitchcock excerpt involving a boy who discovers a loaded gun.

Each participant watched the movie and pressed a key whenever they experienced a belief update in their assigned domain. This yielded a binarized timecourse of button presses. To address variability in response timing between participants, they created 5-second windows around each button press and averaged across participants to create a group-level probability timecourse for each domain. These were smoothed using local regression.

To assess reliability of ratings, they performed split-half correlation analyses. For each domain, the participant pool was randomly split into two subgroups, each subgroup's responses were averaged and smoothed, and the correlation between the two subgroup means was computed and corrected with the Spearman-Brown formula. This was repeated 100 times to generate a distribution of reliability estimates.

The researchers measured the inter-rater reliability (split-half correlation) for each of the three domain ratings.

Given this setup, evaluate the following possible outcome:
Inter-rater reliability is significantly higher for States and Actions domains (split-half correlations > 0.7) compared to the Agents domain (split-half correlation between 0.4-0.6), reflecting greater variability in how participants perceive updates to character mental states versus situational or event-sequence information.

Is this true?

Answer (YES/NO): NO